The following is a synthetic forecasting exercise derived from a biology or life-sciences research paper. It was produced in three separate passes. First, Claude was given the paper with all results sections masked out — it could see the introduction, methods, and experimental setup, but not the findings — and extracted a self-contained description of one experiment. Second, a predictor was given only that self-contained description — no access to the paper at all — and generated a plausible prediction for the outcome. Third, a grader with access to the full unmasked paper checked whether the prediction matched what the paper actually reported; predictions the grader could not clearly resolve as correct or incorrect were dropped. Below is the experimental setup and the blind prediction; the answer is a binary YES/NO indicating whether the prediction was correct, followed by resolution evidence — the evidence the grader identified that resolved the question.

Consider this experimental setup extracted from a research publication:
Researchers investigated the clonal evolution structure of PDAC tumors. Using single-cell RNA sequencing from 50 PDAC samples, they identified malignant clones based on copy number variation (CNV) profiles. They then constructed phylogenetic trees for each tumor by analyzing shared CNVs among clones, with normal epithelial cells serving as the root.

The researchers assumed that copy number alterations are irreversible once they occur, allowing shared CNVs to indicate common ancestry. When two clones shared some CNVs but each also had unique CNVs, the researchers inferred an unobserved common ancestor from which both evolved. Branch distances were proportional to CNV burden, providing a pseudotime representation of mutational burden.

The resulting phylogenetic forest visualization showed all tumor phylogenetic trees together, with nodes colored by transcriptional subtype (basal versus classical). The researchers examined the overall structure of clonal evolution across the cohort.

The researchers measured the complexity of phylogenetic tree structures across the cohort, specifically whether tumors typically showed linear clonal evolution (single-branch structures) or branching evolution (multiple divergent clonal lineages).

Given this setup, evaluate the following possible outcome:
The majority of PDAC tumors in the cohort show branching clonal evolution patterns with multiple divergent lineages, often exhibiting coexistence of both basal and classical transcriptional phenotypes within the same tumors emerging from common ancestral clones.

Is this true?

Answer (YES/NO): NO